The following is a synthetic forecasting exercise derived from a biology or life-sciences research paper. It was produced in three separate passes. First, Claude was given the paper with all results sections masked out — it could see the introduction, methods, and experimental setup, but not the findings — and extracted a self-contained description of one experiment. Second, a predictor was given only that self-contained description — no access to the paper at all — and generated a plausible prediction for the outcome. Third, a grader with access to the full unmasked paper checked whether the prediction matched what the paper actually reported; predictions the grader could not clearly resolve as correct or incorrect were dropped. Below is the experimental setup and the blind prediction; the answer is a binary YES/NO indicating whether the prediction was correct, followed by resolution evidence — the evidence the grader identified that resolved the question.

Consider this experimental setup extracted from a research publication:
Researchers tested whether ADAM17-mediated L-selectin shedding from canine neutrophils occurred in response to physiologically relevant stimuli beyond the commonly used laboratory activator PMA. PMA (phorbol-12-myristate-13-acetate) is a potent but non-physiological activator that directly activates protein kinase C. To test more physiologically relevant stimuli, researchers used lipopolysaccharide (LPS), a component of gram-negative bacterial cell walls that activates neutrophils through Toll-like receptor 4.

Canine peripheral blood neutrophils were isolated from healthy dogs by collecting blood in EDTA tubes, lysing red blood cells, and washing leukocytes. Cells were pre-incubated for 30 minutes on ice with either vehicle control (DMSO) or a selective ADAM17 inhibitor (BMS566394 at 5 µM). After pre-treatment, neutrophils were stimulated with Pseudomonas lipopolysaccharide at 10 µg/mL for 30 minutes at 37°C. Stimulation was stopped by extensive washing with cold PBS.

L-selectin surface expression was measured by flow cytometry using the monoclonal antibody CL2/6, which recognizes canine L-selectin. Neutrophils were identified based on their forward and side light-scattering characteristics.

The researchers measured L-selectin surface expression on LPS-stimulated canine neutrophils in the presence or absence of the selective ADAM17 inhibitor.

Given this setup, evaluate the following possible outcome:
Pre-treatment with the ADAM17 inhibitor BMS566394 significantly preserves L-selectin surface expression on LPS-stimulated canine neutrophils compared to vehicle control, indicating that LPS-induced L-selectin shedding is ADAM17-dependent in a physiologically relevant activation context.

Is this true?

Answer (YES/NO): YES